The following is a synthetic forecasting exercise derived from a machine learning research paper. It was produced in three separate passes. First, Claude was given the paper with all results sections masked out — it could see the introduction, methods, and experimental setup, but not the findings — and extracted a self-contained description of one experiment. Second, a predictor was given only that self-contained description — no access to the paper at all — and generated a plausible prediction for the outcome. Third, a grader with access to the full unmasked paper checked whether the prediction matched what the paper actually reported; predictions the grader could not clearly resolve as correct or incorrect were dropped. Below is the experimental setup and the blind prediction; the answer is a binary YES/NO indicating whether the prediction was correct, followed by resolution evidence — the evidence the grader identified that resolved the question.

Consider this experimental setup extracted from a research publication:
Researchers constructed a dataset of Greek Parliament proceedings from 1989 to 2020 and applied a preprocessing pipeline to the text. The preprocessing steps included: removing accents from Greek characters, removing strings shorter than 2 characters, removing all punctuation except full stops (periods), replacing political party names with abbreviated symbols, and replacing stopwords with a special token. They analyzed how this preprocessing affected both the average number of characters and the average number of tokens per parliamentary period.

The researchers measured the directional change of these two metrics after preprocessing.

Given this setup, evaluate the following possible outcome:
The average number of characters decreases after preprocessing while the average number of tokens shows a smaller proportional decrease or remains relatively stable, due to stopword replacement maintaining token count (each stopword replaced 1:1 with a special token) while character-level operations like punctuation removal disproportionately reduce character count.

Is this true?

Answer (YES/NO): NO